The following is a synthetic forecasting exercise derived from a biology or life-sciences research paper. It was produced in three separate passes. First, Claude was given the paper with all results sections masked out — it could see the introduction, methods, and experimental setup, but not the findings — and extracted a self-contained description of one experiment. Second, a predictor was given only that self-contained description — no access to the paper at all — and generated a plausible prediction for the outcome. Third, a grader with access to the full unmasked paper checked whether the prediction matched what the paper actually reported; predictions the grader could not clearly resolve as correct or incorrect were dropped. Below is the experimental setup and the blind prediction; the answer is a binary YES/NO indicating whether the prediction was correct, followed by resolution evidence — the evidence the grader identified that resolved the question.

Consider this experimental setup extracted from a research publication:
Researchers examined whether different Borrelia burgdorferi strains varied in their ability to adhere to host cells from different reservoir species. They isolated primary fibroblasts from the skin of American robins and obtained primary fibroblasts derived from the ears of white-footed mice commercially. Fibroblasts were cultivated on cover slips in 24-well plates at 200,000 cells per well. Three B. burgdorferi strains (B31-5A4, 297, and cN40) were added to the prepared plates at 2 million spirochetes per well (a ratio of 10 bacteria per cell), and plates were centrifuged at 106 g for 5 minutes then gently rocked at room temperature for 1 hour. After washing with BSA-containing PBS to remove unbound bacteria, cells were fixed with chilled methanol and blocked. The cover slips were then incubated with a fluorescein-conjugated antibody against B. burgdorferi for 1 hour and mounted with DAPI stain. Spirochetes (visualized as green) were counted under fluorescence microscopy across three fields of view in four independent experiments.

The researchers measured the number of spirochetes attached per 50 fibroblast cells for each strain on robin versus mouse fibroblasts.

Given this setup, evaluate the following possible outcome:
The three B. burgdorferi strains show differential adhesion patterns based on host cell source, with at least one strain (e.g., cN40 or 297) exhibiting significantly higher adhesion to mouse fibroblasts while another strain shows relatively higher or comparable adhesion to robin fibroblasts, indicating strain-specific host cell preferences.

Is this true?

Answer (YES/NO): YES